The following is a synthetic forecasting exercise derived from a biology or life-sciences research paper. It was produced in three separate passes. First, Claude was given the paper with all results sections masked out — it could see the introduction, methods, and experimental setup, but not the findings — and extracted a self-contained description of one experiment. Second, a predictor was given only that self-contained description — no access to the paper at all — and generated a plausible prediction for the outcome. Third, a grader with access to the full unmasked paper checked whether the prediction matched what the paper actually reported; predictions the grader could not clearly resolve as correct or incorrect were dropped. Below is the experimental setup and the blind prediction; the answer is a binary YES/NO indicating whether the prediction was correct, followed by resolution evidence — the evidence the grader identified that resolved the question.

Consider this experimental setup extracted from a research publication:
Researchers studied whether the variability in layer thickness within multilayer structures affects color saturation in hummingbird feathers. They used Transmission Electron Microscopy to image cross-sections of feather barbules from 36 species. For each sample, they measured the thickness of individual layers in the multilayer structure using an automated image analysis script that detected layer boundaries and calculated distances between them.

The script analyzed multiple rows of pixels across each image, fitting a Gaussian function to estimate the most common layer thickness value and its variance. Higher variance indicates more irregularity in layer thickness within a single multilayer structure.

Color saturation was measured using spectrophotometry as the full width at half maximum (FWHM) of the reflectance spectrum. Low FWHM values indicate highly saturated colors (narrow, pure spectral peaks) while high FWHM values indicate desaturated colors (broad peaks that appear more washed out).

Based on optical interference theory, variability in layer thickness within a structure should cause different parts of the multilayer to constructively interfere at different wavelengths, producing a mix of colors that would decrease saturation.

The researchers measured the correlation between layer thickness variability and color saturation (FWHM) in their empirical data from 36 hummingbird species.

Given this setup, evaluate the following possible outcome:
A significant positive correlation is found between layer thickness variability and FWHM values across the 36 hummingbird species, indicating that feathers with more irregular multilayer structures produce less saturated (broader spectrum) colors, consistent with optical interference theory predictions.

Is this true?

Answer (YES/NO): NO